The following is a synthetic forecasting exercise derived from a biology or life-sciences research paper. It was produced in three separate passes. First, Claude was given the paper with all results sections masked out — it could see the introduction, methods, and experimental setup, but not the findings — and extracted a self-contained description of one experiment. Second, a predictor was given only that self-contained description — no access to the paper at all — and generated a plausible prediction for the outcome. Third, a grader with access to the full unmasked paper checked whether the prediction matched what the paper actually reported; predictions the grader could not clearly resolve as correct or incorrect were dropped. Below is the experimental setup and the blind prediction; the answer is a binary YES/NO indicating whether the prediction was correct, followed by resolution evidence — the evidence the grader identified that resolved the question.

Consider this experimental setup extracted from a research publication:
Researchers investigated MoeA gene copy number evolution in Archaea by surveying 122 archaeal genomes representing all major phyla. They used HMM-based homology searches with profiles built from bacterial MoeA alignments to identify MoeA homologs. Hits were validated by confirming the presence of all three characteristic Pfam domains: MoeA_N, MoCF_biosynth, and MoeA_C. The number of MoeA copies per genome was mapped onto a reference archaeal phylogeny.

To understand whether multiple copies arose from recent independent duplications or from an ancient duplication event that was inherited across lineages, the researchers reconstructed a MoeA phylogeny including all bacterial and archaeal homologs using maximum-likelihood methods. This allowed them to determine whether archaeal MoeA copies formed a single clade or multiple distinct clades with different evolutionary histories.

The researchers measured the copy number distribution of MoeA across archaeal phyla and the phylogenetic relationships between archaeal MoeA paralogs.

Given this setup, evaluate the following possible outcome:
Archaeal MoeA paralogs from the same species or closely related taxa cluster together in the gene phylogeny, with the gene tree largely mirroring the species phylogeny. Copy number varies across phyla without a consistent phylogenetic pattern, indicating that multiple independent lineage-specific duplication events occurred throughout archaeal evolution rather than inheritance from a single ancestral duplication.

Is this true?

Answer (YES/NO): NO